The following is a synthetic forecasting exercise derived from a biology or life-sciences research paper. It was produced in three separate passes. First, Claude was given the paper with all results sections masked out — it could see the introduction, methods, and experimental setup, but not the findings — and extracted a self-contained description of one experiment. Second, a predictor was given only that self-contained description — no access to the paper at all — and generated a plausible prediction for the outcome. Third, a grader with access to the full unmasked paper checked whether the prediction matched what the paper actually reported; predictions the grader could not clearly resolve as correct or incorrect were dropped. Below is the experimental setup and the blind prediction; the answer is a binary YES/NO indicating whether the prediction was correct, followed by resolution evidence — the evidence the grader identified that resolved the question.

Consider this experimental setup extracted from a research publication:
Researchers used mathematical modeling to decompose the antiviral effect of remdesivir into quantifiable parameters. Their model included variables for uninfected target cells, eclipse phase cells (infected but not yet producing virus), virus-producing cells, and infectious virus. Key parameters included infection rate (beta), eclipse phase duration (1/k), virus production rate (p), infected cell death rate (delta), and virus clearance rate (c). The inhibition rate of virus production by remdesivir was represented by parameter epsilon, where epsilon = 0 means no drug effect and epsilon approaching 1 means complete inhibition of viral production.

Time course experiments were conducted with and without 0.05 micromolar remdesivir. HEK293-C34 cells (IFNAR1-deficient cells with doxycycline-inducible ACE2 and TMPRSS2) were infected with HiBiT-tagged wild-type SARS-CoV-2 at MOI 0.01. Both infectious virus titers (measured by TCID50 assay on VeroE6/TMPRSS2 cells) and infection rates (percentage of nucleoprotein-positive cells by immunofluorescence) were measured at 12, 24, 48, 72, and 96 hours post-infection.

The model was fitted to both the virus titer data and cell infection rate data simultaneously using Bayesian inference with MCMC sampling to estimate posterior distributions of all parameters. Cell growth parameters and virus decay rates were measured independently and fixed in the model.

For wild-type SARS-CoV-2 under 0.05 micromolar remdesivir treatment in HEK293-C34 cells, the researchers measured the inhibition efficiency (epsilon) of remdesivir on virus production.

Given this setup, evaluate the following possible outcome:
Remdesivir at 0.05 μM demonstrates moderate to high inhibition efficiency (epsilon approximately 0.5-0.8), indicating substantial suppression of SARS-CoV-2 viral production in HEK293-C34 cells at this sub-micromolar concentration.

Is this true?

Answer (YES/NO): NO